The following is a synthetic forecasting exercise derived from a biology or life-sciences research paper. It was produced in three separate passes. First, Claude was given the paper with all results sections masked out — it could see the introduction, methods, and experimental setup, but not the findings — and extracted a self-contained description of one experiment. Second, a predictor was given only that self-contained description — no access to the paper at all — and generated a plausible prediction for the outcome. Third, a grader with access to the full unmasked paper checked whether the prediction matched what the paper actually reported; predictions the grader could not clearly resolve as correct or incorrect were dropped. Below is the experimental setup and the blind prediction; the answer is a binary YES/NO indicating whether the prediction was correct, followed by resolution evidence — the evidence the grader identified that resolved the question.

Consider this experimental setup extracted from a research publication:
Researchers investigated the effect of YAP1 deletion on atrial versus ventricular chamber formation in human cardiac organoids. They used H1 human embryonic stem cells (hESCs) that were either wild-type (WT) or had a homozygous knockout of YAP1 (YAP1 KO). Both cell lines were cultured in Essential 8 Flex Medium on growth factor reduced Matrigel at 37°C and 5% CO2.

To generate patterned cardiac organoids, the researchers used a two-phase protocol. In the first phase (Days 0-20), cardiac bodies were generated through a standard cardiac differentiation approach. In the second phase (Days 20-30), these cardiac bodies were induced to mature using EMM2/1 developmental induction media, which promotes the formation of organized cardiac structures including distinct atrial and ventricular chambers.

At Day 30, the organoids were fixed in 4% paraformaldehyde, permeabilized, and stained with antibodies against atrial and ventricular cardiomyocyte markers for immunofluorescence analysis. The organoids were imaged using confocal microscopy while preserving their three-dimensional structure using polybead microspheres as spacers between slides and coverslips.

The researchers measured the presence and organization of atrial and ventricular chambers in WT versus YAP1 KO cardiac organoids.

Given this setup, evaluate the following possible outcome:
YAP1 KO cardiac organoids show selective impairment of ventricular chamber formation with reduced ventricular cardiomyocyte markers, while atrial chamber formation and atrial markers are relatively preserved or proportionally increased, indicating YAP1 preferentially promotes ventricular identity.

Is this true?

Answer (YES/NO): NO